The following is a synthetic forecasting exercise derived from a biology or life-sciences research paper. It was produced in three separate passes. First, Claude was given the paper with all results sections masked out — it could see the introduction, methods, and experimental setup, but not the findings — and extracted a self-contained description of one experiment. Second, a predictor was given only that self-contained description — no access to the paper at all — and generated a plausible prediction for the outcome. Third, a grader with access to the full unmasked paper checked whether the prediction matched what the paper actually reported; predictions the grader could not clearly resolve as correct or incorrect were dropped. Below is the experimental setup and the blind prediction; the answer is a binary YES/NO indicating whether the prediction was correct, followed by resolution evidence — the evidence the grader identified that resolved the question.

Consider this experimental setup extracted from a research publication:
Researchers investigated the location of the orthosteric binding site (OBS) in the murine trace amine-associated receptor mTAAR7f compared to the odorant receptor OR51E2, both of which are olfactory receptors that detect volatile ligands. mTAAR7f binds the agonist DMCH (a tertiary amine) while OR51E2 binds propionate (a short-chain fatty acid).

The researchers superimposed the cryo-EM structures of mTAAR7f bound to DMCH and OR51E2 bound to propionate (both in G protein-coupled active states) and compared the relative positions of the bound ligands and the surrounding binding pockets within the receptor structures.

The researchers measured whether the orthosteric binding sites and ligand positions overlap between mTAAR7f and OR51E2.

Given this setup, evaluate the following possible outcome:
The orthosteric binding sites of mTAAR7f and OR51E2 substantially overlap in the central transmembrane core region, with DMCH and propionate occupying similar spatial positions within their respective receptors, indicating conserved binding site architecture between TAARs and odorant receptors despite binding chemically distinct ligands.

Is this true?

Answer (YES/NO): NO